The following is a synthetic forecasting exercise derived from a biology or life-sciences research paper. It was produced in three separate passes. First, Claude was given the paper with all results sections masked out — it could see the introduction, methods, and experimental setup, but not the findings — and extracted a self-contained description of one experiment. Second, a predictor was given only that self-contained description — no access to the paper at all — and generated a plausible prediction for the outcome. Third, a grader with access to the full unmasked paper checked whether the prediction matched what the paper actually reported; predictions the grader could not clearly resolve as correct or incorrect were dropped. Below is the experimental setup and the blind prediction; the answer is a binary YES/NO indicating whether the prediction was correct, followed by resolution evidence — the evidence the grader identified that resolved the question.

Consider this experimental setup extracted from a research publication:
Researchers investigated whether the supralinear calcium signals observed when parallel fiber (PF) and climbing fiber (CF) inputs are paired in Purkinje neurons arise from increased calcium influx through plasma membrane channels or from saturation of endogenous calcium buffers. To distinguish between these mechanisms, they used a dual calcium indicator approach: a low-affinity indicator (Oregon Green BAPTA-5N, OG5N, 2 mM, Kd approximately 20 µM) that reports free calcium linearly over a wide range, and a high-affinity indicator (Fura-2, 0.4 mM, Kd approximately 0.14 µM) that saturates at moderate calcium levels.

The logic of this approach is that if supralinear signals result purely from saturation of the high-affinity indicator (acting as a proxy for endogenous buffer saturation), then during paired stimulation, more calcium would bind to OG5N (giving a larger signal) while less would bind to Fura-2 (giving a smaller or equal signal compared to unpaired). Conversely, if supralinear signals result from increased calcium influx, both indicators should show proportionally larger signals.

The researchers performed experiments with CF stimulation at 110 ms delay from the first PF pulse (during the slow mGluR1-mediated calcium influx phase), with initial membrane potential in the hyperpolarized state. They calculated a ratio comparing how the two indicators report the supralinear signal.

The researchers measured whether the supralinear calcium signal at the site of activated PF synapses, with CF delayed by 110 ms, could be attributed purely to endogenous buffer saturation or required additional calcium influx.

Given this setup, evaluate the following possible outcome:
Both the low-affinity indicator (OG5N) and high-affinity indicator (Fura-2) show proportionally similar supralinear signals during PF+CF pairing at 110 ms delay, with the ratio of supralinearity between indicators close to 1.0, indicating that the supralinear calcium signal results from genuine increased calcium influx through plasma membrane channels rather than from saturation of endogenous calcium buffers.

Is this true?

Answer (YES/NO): NO